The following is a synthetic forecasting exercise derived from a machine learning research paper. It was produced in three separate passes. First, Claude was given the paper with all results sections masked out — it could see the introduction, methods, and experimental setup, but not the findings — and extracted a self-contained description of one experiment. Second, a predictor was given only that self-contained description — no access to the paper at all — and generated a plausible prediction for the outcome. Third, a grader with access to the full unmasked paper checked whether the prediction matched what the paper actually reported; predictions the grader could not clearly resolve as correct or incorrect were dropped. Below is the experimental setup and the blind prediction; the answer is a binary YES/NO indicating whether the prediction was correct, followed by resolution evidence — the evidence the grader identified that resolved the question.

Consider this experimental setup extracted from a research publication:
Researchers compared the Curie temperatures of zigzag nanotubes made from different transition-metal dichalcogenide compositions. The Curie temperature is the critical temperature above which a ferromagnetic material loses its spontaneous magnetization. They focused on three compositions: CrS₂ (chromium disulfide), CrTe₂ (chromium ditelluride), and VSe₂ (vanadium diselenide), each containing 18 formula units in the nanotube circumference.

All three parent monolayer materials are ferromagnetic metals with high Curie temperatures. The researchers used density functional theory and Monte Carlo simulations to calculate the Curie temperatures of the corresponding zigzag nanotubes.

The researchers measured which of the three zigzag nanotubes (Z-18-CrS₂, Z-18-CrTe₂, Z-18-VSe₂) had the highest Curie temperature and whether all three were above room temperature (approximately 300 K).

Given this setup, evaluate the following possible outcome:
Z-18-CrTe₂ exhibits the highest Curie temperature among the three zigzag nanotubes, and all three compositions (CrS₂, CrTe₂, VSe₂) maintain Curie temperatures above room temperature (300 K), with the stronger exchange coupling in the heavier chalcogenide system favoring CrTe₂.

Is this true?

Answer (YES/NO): NO